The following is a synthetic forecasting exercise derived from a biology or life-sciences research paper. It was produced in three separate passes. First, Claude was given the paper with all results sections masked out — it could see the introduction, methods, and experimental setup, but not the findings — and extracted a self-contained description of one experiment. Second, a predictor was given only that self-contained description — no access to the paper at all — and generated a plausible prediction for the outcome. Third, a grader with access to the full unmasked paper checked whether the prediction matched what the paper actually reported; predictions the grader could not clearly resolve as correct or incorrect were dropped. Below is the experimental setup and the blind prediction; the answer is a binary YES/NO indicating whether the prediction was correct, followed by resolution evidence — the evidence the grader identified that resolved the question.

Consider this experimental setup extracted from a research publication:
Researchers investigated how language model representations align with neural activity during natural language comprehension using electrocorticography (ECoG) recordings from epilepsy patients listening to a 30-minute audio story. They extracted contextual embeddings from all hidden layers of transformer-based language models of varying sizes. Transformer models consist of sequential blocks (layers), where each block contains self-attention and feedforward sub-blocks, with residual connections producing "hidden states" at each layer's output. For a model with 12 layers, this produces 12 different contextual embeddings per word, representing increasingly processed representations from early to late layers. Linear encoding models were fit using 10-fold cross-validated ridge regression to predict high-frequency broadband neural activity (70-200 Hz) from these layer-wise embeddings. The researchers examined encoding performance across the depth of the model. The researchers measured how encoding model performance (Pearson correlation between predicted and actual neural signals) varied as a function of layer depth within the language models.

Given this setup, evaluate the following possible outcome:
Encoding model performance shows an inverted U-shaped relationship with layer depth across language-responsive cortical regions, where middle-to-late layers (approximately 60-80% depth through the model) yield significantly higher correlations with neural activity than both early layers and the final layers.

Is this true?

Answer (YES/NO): NO